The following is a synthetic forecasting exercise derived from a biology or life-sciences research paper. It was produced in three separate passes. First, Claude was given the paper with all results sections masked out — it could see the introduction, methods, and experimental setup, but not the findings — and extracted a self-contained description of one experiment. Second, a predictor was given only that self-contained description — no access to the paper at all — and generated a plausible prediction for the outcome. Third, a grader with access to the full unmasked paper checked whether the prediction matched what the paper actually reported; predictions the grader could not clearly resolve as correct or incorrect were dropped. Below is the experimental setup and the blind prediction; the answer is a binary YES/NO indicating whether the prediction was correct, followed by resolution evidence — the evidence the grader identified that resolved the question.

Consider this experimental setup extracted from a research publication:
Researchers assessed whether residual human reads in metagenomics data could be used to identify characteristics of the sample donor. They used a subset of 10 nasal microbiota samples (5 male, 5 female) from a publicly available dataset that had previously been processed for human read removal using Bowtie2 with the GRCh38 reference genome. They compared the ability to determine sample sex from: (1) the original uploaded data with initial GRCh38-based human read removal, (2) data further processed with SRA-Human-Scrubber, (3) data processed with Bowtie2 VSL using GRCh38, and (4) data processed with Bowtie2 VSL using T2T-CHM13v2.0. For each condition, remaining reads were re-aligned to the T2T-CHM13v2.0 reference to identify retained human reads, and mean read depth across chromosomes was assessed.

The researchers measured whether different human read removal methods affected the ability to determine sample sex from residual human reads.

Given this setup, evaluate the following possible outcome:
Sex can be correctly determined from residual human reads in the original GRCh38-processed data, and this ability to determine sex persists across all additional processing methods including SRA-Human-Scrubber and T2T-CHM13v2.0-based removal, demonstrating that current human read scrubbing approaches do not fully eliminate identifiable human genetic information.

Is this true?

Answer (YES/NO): NO